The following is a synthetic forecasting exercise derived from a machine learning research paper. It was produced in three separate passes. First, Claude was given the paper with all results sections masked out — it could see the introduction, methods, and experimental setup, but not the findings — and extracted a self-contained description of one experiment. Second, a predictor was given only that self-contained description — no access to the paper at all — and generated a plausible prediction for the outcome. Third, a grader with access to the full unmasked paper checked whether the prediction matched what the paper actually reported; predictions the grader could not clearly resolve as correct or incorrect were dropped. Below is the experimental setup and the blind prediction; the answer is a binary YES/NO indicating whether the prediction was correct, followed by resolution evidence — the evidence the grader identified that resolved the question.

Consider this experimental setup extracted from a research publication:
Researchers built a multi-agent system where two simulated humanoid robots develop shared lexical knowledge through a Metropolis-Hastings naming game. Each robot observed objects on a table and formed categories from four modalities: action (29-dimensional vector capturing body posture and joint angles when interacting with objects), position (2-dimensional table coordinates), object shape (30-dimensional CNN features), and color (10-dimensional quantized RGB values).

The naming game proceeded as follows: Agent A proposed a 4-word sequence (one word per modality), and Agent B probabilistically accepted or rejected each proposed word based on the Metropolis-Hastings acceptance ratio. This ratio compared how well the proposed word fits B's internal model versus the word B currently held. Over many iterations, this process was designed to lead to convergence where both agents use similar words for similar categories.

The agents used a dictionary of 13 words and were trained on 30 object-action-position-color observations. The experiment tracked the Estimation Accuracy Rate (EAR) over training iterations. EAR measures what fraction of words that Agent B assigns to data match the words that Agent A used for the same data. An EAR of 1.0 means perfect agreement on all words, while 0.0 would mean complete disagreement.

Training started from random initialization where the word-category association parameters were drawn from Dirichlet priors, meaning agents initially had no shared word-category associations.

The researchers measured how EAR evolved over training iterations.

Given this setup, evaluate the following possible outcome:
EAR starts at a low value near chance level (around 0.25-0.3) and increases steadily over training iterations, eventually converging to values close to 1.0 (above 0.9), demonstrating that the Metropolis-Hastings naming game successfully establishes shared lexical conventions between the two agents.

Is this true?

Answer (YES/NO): NO